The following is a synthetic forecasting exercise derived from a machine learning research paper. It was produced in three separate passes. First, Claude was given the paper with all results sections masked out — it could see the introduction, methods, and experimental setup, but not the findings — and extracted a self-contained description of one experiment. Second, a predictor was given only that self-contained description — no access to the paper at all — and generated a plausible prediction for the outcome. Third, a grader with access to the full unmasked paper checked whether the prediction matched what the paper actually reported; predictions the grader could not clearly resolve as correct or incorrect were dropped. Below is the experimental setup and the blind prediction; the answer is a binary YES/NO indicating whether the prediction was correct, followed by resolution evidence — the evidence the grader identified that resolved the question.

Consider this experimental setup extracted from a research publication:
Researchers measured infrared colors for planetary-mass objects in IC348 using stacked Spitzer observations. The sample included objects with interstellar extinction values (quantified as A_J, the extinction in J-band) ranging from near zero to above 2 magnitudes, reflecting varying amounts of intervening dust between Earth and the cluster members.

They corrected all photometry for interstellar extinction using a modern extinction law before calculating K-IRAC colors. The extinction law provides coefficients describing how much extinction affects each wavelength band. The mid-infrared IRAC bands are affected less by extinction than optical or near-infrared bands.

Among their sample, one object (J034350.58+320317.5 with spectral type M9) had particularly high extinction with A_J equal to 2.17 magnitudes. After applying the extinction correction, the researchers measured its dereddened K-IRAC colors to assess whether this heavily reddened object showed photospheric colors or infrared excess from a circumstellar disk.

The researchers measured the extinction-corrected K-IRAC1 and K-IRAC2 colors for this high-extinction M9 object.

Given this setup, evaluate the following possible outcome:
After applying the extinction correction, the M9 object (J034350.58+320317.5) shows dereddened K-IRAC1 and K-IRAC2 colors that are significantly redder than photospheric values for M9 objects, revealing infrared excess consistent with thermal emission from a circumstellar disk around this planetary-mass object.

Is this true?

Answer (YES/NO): YES